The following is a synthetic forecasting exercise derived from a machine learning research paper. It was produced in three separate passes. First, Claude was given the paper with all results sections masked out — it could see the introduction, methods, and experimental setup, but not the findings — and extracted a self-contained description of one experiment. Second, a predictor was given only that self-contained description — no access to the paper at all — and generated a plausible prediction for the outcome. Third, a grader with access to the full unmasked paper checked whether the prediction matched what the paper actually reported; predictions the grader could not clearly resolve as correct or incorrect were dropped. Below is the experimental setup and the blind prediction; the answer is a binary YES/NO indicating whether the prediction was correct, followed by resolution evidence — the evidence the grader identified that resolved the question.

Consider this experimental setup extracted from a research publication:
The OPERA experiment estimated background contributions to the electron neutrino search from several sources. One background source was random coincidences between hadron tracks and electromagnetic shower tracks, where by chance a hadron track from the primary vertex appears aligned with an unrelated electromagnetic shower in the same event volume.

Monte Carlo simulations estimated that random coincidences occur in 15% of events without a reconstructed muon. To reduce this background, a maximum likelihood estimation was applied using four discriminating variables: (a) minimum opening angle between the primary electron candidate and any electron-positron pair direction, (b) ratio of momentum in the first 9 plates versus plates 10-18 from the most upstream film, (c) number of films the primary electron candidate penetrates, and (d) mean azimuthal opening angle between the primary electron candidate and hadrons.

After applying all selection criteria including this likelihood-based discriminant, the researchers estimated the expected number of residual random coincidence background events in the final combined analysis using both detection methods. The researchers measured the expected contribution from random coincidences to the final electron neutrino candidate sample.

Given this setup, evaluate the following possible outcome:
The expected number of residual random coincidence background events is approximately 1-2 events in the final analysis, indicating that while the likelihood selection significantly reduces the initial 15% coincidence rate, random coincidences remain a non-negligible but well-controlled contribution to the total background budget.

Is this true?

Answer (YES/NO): YES